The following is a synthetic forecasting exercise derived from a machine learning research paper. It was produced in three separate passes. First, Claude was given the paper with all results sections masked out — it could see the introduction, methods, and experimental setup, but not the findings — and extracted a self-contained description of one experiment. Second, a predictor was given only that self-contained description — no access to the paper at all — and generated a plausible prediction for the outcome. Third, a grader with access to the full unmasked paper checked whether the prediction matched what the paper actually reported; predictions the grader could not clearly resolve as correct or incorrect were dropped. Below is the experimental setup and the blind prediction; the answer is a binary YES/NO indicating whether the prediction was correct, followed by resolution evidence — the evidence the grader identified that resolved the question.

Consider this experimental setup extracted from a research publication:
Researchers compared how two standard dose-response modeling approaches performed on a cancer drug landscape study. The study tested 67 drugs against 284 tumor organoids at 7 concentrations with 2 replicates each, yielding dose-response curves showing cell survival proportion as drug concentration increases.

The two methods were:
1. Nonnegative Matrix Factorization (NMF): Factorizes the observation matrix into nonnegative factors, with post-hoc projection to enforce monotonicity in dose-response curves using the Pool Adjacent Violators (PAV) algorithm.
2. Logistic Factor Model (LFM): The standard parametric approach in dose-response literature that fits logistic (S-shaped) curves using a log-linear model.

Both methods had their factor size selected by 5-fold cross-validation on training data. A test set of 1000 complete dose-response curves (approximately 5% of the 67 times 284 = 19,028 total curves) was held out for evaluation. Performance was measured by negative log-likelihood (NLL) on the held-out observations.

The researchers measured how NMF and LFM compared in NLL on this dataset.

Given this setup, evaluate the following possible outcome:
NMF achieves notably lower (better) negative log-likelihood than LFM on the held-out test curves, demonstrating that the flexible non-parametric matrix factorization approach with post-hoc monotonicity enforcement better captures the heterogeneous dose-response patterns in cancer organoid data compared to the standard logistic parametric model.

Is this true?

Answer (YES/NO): YES